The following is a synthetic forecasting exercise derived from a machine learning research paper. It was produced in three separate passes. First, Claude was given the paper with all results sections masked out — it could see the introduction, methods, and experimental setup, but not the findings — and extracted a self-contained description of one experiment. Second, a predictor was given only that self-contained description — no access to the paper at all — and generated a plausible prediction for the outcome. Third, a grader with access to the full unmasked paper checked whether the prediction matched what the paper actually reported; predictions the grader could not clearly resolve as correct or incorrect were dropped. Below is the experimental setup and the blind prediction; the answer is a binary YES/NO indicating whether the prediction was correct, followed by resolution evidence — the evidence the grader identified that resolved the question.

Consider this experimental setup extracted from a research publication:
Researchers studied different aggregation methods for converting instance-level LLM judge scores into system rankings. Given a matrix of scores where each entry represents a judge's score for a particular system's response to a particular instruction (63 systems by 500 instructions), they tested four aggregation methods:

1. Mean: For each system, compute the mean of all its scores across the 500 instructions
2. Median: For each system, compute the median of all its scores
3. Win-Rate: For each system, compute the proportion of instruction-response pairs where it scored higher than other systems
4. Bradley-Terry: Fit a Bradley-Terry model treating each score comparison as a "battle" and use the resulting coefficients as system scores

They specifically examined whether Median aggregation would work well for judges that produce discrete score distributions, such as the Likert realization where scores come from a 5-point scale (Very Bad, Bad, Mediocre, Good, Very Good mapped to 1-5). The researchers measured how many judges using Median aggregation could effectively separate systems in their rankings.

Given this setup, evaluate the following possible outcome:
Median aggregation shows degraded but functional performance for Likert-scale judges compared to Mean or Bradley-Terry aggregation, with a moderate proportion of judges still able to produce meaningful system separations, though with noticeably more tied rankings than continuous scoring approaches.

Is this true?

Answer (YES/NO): NO